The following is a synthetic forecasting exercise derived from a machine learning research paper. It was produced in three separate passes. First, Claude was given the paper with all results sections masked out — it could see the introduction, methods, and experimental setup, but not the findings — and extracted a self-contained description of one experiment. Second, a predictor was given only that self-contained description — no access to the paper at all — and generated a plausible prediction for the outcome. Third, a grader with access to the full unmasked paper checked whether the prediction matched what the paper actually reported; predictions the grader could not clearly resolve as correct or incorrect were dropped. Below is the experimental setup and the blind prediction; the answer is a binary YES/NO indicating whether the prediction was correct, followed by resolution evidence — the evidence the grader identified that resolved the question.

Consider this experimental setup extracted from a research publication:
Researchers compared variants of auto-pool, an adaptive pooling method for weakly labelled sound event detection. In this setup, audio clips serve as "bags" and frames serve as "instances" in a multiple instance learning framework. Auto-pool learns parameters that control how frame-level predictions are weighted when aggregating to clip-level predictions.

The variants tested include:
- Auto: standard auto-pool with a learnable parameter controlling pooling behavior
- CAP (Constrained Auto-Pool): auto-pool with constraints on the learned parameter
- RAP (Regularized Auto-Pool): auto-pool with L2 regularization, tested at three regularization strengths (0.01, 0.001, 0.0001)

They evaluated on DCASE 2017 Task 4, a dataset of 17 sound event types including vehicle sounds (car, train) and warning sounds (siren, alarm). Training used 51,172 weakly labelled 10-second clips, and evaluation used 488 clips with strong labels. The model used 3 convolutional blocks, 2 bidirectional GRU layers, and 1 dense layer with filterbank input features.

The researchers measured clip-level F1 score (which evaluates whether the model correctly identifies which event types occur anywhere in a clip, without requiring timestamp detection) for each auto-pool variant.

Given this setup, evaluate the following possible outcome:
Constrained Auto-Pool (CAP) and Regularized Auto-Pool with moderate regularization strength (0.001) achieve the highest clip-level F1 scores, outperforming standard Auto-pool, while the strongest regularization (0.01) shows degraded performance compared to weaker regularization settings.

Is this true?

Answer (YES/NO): NO